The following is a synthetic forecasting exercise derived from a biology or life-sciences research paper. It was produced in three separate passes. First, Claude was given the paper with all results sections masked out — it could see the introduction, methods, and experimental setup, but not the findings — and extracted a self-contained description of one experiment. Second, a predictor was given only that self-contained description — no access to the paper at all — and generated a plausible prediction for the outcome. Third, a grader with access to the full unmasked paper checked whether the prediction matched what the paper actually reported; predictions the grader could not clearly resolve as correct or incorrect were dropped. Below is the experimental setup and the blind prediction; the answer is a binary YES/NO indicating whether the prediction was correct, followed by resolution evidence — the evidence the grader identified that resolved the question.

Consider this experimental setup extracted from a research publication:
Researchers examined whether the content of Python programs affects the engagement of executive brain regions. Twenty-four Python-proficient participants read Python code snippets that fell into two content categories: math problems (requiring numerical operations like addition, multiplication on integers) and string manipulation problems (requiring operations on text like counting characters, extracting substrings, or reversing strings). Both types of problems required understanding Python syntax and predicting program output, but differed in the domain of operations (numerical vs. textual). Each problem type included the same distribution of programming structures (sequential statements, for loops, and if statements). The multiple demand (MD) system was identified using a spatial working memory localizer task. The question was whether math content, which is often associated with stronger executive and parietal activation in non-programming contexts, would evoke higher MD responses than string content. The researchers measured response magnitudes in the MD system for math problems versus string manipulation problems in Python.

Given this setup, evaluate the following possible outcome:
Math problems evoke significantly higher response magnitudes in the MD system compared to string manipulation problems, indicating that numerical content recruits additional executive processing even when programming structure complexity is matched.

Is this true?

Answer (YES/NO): NO